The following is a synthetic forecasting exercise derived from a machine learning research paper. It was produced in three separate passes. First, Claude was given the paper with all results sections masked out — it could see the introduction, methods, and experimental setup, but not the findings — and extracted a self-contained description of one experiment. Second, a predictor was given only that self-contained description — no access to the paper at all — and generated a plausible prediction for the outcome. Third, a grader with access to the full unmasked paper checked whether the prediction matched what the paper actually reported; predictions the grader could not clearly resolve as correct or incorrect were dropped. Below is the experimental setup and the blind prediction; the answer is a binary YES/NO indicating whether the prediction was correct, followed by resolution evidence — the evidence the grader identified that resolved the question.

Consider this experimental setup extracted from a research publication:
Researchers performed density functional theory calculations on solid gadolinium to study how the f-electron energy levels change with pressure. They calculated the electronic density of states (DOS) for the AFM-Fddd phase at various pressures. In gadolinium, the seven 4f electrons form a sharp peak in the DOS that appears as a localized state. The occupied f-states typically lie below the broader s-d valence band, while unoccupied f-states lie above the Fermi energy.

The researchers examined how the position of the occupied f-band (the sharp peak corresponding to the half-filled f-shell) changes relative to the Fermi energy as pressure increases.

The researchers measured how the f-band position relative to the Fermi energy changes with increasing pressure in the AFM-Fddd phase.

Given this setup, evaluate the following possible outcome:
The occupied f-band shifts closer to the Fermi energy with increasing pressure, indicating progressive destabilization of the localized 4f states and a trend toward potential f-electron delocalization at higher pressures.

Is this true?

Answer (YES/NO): NO